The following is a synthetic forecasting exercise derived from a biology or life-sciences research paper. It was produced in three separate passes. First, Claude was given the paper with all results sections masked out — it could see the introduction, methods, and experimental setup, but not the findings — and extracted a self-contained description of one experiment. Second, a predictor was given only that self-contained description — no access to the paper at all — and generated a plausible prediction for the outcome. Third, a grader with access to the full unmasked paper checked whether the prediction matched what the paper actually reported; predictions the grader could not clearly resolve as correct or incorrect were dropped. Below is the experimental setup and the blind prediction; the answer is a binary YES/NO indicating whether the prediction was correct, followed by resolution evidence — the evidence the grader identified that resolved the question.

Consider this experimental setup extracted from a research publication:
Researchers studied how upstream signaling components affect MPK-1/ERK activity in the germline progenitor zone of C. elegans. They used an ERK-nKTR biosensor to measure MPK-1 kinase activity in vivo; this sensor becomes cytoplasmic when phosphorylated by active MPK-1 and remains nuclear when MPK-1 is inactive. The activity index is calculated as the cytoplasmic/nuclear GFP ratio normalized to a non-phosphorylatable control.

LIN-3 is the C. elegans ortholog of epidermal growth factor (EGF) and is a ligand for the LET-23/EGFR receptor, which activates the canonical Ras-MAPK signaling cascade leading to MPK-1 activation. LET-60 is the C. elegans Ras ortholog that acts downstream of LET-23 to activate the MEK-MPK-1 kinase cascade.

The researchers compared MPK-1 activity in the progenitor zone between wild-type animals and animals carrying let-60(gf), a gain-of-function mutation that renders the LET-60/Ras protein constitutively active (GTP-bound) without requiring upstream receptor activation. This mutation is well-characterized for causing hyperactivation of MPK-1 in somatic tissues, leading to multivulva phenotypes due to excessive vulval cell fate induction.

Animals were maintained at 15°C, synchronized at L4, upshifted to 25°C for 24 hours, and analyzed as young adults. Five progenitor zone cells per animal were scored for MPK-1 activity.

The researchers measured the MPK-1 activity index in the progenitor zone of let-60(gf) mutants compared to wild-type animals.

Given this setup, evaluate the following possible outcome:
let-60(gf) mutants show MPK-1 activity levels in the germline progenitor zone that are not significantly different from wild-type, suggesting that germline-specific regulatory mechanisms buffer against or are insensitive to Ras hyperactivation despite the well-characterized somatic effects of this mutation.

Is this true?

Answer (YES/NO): NO